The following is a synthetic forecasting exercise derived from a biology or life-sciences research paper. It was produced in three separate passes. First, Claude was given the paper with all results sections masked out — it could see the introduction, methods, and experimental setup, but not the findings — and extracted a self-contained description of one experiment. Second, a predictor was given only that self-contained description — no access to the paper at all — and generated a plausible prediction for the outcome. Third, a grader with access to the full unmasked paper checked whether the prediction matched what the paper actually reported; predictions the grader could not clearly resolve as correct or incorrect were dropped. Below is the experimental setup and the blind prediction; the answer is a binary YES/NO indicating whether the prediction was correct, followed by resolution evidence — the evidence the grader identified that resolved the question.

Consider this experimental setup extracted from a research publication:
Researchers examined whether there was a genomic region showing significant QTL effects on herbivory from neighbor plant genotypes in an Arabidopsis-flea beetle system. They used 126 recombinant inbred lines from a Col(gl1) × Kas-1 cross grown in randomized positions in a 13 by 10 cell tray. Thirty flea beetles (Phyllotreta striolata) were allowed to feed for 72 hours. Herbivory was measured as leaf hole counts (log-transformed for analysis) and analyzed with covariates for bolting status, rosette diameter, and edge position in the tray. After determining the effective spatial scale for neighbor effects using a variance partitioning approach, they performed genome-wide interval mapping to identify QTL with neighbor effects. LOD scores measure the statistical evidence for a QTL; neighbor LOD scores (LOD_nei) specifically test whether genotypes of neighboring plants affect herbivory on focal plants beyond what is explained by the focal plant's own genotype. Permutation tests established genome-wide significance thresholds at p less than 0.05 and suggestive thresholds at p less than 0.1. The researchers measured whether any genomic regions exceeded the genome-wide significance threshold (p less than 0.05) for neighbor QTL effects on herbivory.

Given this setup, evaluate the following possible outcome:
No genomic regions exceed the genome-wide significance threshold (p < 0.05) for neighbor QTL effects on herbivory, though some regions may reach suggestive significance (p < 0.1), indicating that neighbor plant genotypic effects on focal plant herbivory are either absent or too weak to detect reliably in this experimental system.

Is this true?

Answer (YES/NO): YES